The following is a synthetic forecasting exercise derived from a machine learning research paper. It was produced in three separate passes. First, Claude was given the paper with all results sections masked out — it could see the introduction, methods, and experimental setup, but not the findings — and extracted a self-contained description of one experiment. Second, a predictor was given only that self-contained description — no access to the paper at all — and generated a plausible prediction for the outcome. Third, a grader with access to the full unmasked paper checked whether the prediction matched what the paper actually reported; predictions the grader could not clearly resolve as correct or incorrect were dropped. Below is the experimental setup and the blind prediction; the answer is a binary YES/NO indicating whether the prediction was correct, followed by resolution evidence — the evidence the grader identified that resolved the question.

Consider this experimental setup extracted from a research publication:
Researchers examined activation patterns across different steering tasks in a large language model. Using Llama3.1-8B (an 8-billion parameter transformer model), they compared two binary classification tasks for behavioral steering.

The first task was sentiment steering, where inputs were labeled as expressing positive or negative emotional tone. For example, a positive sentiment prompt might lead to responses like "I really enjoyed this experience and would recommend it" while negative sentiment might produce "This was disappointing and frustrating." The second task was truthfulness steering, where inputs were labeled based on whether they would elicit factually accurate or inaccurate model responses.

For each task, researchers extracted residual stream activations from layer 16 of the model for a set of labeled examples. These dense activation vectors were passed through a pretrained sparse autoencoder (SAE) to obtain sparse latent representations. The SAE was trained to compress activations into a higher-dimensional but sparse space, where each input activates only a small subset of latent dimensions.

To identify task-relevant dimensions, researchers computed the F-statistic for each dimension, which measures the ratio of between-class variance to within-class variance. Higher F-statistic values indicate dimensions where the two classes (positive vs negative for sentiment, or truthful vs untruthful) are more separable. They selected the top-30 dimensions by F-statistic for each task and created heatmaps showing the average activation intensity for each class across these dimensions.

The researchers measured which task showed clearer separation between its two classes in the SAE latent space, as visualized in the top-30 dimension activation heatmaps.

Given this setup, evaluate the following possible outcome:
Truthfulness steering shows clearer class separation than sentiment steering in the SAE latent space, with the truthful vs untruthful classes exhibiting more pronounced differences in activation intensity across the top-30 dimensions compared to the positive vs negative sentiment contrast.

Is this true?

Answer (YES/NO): NO